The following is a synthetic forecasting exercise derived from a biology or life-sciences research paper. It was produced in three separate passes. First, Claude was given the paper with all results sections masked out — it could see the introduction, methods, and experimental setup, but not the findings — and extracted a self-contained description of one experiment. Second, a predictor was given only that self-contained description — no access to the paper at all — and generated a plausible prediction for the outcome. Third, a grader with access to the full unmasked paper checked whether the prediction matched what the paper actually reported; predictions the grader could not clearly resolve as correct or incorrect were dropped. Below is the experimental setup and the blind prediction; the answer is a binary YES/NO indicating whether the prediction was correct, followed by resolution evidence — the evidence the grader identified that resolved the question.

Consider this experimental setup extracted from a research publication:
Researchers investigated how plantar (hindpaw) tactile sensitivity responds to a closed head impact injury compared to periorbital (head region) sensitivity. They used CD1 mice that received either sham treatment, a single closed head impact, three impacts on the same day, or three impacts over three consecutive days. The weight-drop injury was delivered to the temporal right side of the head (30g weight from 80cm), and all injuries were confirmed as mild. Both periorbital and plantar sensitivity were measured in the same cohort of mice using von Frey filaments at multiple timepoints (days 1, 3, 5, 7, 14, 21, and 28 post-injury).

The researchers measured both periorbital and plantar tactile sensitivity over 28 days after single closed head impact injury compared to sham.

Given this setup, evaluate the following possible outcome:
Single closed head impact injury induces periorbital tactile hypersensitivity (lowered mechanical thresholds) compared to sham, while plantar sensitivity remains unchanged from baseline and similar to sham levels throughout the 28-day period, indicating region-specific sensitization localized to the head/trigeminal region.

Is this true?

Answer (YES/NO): YES